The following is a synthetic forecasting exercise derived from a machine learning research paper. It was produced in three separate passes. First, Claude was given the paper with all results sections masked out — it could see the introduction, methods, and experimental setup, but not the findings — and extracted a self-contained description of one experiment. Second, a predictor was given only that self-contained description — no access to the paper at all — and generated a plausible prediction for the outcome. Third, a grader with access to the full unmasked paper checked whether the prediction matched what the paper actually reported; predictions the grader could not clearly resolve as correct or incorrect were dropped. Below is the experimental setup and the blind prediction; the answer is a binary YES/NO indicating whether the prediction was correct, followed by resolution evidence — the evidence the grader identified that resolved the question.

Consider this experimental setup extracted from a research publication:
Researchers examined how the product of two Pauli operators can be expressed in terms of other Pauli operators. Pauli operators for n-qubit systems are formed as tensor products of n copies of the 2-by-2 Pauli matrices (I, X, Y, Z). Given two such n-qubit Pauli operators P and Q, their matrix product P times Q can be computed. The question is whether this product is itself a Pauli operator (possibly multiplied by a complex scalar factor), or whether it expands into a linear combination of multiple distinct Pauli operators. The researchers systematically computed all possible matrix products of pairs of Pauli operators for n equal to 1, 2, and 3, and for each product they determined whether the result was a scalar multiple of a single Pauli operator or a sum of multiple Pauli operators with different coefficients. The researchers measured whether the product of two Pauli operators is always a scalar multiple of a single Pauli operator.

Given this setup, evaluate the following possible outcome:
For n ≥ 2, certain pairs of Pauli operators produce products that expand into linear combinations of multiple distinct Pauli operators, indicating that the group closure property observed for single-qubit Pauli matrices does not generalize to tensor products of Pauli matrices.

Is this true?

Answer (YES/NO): NO